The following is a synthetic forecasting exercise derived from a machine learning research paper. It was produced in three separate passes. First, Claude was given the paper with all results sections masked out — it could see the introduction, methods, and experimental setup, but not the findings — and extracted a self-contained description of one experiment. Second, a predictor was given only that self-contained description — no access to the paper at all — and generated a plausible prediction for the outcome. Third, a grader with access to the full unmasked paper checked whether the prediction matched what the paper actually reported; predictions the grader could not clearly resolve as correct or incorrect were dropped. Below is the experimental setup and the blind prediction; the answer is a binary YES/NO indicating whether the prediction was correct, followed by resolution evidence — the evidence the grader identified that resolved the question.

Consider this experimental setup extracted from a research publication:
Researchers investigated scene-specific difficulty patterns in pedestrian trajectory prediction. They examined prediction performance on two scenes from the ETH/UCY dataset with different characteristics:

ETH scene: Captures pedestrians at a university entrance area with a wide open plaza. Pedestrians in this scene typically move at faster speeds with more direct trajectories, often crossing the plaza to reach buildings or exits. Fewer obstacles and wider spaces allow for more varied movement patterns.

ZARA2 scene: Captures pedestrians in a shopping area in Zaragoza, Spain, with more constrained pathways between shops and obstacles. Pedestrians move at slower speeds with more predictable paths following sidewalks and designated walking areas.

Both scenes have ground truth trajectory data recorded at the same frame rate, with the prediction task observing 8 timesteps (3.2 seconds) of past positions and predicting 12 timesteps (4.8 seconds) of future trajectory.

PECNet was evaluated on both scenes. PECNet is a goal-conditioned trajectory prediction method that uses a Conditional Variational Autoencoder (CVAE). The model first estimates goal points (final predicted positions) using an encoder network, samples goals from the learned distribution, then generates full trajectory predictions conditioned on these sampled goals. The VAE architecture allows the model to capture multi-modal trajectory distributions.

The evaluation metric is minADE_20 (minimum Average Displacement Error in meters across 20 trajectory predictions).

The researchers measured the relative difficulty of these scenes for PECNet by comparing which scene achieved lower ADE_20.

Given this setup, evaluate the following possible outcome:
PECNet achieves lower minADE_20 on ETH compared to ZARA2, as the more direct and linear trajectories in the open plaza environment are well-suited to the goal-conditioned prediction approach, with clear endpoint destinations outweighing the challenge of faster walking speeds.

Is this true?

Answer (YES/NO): NO